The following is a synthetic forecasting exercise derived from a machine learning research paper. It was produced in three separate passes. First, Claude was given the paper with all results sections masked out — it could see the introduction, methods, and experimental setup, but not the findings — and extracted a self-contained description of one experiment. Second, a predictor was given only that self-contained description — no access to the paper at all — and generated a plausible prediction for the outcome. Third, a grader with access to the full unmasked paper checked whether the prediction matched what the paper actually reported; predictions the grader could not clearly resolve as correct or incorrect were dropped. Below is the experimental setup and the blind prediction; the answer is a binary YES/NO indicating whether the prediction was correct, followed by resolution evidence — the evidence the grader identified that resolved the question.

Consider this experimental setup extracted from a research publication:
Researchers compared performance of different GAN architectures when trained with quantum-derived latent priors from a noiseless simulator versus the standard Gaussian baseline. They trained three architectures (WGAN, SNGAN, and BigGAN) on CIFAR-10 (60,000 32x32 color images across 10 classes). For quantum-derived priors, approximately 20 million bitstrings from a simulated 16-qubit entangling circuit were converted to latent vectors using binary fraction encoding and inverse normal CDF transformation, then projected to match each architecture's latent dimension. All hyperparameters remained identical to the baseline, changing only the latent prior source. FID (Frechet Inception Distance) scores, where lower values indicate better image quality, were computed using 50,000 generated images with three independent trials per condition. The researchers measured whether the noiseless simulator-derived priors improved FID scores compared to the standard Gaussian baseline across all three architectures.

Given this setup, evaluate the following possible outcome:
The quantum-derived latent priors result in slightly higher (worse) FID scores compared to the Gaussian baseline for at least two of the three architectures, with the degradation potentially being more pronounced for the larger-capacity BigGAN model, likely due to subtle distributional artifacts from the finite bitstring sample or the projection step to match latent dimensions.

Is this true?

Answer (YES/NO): NO